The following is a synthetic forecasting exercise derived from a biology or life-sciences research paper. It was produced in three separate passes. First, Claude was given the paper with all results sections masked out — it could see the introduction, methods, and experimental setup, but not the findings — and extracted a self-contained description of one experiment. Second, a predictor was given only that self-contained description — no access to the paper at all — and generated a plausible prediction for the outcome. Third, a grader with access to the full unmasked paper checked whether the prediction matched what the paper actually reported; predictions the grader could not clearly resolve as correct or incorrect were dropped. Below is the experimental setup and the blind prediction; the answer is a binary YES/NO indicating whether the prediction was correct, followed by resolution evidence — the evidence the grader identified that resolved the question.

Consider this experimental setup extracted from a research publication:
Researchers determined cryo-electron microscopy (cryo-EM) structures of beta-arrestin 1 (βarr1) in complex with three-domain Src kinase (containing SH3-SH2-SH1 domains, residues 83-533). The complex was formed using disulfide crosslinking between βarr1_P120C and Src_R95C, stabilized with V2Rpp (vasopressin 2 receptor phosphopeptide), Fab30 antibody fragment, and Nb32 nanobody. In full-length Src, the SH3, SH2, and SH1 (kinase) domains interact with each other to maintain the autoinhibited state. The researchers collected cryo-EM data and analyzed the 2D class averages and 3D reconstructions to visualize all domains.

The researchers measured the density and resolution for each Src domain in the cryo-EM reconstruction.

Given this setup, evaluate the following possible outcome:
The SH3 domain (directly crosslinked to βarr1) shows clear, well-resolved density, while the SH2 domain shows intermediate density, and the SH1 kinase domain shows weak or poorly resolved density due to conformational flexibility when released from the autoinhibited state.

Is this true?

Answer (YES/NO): YES